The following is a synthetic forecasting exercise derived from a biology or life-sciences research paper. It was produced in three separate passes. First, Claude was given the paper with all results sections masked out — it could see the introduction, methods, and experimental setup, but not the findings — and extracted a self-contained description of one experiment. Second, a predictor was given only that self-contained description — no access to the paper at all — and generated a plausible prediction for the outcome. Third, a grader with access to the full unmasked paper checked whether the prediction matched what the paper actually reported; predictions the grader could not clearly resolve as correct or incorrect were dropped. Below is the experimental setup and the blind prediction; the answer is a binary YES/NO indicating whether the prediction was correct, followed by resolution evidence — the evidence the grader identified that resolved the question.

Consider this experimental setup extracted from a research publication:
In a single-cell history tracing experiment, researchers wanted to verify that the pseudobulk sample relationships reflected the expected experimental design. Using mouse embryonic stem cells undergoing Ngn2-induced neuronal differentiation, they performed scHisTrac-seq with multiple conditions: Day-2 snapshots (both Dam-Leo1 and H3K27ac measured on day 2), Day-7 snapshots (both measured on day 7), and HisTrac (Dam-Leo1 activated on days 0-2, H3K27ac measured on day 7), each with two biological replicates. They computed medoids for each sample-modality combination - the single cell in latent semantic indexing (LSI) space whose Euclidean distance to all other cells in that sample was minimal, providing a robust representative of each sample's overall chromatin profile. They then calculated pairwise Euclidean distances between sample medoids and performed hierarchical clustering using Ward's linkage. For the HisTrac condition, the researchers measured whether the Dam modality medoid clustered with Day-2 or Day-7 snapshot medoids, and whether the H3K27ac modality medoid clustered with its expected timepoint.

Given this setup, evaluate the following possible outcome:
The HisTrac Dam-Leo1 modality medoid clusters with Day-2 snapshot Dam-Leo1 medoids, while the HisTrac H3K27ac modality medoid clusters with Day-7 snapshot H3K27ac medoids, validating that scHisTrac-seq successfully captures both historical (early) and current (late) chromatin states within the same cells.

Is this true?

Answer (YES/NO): YES